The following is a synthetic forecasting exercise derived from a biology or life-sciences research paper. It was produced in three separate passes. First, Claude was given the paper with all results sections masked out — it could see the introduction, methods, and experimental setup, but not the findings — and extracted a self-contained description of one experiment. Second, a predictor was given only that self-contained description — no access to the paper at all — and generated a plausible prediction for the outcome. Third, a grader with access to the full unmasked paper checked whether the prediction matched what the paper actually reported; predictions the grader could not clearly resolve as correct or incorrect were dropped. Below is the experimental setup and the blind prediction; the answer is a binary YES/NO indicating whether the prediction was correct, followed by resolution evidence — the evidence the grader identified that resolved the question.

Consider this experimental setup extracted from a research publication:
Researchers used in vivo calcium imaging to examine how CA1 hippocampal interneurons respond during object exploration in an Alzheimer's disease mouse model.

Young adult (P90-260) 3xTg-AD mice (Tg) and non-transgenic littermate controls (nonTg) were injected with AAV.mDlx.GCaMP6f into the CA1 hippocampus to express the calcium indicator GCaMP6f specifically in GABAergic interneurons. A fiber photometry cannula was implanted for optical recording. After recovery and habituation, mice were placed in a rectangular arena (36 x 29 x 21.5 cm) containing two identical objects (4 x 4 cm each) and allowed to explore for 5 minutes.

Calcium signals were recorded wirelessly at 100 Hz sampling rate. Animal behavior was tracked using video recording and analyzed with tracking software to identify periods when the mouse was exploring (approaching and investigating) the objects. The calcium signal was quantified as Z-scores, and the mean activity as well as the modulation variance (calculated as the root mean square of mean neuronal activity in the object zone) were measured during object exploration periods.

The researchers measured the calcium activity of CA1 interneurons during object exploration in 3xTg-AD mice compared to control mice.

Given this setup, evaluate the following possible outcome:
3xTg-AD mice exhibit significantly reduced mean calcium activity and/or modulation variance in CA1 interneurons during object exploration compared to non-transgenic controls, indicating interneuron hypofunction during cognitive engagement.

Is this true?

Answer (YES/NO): NO